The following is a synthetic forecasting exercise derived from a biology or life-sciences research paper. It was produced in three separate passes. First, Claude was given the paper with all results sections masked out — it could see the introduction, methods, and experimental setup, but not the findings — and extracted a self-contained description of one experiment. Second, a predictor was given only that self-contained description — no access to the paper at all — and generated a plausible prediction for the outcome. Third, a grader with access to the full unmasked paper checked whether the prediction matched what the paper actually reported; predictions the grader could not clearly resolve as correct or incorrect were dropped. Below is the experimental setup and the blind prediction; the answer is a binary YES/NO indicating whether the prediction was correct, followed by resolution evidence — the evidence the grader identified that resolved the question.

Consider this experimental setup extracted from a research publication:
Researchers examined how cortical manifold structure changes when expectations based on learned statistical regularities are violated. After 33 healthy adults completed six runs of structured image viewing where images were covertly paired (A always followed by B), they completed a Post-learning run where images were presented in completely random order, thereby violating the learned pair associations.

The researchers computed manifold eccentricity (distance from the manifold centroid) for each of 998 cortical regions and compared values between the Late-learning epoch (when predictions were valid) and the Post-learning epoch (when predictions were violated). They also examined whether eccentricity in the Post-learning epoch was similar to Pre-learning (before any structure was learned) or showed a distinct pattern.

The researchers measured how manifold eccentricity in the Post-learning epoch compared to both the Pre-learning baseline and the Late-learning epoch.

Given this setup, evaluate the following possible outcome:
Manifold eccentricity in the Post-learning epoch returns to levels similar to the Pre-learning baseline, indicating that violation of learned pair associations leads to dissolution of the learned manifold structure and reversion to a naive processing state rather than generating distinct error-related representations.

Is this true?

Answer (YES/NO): NO